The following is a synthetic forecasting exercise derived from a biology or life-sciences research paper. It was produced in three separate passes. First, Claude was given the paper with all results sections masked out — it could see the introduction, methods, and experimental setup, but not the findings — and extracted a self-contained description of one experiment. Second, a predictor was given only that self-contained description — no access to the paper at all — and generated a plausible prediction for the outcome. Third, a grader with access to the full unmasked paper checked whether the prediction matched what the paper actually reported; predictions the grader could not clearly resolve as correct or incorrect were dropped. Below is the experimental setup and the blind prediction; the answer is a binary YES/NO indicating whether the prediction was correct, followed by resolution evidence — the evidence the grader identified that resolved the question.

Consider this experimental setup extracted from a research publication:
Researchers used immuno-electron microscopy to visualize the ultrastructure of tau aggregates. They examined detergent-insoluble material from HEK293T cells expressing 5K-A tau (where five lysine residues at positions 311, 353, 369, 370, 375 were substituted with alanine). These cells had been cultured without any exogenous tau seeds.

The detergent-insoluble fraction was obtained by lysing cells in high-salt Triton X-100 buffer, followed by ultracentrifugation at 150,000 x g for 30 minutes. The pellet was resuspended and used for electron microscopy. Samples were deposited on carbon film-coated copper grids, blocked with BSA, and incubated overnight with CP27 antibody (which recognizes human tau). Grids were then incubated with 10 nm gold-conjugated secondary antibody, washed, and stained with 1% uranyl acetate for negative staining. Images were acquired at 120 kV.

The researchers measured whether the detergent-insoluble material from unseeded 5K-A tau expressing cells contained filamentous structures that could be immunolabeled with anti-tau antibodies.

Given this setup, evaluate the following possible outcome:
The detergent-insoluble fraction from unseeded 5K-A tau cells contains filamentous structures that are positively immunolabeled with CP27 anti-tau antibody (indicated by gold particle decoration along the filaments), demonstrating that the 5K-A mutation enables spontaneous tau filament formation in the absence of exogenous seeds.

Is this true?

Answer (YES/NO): NO